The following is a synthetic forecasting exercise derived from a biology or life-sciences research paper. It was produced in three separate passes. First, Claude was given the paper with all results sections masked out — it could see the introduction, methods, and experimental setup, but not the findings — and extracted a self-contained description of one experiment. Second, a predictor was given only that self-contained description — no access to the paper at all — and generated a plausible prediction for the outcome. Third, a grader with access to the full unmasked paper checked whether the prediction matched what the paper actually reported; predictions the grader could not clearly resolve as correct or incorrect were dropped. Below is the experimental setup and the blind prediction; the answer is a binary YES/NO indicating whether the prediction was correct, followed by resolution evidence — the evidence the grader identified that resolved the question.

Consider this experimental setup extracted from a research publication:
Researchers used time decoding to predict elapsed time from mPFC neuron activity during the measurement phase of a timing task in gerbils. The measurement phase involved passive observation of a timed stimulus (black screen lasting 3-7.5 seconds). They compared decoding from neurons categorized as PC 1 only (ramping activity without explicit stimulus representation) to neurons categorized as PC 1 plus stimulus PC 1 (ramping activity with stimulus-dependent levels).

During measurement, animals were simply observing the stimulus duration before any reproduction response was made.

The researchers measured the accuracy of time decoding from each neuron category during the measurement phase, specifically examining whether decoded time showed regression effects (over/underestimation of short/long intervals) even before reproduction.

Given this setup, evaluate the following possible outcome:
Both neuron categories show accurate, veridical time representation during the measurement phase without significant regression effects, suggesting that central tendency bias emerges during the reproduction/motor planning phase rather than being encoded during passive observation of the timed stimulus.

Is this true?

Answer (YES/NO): NO